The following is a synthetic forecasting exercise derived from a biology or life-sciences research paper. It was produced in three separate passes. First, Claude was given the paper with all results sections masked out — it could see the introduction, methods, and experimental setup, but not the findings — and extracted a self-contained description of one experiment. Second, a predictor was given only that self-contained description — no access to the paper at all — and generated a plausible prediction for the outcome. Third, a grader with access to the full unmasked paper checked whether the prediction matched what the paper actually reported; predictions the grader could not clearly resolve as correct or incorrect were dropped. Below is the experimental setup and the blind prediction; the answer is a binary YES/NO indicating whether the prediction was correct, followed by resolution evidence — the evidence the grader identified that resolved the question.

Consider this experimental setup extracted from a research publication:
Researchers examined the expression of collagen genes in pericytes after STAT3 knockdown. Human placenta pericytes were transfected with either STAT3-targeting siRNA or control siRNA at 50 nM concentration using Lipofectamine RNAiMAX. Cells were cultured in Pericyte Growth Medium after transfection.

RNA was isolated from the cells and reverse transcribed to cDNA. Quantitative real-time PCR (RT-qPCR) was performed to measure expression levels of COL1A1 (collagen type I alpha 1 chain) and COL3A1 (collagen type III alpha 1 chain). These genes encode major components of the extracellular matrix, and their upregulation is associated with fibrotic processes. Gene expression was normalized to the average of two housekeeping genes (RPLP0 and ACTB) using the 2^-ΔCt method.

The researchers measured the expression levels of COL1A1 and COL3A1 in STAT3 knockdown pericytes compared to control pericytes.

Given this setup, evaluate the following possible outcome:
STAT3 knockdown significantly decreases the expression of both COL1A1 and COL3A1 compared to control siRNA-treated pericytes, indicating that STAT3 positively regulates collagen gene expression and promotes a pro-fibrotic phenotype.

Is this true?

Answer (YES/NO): NO